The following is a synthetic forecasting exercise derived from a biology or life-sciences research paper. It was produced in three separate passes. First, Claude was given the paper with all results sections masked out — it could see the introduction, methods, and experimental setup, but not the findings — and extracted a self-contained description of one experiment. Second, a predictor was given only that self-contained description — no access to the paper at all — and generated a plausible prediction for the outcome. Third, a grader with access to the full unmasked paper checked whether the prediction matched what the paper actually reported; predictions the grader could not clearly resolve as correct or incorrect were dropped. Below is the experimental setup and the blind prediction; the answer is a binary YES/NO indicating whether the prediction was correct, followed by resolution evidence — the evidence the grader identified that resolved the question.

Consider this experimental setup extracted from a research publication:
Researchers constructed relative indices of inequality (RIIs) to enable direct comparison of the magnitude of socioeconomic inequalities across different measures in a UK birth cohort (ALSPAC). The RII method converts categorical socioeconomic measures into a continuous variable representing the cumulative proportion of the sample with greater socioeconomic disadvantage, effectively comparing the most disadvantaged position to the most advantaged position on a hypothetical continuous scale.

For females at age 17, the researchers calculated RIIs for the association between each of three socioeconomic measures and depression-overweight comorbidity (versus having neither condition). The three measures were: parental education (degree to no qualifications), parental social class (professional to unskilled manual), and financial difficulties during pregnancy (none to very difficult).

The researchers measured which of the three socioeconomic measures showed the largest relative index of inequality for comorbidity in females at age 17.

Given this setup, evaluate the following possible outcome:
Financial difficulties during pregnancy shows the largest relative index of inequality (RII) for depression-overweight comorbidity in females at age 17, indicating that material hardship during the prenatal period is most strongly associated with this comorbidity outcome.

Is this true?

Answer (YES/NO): NO